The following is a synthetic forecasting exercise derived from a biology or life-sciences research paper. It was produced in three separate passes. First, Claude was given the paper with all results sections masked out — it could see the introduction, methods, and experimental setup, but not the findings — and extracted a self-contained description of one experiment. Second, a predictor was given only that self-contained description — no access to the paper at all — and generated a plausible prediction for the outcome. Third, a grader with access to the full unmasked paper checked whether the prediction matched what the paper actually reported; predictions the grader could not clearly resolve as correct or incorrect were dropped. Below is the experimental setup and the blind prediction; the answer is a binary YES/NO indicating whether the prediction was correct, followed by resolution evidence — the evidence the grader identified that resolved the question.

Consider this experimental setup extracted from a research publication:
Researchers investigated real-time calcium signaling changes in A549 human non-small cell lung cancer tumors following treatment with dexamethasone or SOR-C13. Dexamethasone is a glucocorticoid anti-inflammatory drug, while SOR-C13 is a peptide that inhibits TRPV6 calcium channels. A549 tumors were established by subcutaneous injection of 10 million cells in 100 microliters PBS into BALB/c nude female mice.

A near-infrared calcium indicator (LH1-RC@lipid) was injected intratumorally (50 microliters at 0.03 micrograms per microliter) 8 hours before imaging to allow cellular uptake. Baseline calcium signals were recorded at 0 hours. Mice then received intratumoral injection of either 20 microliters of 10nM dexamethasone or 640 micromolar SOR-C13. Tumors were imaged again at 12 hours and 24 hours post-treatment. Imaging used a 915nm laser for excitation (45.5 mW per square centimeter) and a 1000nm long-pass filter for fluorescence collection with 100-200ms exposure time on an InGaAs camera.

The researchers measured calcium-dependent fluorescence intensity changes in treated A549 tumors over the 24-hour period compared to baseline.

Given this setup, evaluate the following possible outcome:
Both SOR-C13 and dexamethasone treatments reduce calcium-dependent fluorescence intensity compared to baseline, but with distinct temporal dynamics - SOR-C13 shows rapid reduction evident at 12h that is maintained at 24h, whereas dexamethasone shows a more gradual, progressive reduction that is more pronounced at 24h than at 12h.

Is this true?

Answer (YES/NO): NO